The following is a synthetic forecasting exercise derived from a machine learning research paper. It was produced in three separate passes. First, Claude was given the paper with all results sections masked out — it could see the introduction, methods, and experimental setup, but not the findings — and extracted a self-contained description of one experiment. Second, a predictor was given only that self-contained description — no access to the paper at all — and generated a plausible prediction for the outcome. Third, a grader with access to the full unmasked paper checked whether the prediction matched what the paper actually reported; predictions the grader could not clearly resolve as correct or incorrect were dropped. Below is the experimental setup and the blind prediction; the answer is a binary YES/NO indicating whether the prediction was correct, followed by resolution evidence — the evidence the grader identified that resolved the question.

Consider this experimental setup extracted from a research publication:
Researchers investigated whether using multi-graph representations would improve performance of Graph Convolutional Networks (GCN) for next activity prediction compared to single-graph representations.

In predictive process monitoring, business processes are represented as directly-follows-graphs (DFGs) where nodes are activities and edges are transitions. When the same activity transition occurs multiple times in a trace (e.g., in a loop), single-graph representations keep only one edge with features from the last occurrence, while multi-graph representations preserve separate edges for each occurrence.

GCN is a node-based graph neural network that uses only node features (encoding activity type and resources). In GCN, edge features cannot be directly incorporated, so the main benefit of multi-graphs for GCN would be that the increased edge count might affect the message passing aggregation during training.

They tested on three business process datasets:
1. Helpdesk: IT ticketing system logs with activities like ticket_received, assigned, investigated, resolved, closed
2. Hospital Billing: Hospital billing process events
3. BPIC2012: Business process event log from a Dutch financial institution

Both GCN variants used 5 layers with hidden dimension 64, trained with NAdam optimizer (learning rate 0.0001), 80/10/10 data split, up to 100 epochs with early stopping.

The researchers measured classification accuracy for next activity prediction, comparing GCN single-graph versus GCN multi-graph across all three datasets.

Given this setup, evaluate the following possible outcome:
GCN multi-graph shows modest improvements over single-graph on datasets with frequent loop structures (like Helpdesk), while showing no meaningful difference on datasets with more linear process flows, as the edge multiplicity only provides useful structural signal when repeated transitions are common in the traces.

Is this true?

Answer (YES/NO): NO